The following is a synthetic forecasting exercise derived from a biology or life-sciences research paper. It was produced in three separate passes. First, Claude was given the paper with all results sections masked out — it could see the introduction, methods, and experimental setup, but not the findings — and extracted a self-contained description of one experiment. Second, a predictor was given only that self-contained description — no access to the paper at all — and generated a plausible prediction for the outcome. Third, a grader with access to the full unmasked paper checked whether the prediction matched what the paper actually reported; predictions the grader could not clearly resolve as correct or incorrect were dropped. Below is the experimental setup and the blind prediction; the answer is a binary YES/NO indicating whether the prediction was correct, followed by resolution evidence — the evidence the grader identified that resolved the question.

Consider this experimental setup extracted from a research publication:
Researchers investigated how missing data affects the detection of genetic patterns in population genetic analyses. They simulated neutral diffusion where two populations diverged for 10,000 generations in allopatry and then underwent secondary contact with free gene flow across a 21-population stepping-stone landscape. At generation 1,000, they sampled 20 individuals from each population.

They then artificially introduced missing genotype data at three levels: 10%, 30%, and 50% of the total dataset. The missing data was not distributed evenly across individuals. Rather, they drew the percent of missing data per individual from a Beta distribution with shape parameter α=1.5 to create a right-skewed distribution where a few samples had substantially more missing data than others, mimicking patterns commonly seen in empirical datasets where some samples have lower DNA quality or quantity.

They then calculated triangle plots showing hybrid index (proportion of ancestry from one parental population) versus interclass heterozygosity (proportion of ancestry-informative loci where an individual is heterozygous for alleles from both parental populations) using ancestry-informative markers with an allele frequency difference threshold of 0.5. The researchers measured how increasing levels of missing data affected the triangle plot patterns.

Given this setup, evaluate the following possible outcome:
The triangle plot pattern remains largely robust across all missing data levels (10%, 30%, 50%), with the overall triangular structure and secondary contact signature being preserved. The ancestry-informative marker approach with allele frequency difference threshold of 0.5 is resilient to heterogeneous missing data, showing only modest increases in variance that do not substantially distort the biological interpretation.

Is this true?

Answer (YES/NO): YES